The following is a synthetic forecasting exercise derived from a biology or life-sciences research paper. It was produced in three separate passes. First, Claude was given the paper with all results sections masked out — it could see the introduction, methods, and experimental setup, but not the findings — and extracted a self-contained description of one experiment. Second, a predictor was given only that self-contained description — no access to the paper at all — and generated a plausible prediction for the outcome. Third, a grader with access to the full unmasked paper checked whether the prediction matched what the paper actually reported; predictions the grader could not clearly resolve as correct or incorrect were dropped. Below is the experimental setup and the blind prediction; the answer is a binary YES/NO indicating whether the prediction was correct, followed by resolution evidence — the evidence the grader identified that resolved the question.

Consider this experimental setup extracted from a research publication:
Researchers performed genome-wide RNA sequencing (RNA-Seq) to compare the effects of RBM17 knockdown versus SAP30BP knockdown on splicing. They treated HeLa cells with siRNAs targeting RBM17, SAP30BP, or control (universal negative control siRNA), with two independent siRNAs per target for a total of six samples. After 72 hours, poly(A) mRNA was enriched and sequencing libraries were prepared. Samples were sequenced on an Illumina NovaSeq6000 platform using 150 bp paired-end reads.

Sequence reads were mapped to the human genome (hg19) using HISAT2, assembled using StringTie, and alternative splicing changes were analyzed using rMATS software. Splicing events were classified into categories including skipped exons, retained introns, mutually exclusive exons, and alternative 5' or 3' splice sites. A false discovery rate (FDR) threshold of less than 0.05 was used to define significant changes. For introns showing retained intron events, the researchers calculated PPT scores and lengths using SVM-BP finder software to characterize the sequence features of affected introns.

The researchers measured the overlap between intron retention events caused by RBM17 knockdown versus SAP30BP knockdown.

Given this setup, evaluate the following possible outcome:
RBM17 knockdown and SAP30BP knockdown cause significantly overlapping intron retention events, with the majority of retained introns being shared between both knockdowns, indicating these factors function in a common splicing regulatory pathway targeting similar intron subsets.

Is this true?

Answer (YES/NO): NO